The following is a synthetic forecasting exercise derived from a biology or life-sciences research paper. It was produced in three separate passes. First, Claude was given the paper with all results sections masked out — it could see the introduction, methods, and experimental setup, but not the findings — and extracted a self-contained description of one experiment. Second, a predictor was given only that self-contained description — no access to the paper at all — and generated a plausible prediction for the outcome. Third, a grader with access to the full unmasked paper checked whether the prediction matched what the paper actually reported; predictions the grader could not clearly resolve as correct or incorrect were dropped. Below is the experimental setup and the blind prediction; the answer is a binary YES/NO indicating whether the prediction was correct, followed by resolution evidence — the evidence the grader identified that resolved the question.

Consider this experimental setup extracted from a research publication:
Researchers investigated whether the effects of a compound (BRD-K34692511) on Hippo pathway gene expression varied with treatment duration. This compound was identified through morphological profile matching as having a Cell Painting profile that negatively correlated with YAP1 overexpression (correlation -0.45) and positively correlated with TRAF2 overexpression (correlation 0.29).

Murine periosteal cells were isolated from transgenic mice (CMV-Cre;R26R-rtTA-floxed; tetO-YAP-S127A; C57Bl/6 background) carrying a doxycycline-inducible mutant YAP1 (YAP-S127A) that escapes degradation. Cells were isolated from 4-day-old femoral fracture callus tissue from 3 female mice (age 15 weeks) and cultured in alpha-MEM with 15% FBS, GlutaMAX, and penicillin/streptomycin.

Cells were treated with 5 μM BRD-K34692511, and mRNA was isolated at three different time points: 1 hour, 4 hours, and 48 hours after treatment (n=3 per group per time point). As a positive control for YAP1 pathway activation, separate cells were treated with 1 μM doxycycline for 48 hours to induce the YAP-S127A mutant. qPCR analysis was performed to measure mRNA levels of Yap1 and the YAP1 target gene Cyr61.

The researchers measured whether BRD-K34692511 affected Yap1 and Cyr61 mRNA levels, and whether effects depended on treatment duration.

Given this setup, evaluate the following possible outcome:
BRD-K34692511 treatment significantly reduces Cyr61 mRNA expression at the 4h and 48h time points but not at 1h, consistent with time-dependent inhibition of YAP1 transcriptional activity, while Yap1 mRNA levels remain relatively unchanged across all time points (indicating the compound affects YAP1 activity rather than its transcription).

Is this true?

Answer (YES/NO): NO